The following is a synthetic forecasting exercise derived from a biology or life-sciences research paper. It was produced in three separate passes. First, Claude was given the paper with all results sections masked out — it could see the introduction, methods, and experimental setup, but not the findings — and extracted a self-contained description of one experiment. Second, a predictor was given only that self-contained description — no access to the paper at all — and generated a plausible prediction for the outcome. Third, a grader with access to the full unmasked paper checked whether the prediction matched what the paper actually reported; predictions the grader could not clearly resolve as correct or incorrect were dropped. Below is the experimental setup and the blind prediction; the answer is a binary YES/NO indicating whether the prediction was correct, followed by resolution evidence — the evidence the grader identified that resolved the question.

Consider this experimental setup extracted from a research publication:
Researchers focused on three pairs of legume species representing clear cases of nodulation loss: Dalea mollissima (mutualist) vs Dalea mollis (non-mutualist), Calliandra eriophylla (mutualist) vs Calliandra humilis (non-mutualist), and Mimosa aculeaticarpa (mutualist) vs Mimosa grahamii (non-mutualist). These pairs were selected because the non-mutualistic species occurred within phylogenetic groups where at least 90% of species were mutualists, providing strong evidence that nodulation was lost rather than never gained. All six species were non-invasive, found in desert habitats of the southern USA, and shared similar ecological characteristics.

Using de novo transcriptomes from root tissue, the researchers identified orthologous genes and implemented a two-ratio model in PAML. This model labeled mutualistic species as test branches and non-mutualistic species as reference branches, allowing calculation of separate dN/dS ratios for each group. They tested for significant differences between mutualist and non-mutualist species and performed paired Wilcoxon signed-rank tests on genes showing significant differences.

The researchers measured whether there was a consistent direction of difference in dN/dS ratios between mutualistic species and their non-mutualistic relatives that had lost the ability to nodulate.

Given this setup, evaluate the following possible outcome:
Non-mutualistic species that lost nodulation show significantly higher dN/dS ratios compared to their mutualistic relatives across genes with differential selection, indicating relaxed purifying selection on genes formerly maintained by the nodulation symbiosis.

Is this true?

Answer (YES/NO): NO